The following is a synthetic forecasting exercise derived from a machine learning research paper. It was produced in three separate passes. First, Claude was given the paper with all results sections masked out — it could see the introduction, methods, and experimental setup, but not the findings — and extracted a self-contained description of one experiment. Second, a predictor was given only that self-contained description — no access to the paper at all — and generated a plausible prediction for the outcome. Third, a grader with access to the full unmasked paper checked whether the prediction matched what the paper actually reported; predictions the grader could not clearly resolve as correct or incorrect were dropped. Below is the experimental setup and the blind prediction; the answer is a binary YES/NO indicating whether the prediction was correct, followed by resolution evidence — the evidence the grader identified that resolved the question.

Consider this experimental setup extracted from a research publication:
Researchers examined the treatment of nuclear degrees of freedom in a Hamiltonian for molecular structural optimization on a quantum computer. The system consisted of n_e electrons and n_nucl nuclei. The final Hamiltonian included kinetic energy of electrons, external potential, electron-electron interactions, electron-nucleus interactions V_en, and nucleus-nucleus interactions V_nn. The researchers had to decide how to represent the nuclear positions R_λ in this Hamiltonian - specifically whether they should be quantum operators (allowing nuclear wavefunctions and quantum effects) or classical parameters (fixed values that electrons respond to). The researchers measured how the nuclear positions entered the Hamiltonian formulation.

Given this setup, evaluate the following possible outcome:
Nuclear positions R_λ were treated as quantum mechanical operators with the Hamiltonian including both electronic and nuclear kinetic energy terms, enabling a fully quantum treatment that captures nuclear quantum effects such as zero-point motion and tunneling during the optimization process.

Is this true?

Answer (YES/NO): NO